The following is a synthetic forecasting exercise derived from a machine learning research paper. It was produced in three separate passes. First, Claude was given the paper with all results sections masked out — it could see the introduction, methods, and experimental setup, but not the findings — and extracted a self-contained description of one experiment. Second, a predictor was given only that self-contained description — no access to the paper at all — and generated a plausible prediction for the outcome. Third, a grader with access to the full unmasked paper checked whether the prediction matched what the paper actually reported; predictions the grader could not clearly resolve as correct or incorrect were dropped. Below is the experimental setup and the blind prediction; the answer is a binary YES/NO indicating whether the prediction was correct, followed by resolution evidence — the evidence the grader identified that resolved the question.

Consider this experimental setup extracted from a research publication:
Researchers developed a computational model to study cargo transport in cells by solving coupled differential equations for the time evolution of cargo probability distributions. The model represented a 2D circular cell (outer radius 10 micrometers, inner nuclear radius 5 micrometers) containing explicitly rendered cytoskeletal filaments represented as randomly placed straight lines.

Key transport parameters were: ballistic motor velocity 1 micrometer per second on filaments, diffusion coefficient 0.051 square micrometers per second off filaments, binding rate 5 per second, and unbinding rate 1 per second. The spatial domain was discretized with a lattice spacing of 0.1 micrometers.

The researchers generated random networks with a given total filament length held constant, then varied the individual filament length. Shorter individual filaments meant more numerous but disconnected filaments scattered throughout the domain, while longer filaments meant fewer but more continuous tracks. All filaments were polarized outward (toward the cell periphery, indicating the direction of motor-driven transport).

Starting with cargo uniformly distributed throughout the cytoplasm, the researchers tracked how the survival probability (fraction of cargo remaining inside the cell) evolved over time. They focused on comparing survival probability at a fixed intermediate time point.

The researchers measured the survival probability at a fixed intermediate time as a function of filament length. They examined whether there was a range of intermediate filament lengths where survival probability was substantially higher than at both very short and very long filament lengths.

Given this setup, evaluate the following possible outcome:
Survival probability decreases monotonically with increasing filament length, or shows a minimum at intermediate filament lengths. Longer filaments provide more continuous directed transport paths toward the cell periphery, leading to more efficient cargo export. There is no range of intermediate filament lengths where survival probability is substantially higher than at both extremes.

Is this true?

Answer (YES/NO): NO